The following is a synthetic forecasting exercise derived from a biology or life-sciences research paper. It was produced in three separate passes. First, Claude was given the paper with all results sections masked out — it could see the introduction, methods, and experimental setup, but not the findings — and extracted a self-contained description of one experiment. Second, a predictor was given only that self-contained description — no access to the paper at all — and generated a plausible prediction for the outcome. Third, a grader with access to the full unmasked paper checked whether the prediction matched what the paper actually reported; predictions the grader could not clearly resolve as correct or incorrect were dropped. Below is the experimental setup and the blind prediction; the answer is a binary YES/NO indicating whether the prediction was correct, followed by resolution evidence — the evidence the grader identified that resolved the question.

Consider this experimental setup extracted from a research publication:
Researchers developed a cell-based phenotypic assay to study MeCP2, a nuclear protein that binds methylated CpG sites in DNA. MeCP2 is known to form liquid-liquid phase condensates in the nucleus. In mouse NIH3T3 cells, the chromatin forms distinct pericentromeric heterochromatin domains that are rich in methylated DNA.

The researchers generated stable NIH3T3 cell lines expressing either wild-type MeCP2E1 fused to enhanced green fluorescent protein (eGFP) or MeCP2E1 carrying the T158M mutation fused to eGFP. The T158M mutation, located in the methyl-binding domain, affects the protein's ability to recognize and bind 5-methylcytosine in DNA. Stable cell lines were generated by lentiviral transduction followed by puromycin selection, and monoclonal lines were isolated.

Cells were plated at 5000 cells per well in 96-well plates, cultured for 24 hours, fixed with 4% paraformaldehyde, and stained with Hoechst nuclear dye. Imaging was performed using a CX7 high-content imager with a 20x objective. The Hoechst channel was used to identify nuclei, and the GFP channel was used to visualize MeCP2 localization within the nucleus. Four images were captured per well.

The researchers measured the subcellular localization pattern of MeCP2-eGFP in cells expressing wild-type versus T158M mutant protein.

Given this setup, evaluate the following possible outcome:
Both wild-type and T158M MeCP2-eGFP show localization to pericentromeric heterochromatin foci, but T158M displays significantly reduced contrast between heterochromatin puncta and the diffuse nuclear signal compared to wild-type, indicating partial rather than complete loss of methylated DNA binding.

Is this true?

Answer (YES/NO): NO